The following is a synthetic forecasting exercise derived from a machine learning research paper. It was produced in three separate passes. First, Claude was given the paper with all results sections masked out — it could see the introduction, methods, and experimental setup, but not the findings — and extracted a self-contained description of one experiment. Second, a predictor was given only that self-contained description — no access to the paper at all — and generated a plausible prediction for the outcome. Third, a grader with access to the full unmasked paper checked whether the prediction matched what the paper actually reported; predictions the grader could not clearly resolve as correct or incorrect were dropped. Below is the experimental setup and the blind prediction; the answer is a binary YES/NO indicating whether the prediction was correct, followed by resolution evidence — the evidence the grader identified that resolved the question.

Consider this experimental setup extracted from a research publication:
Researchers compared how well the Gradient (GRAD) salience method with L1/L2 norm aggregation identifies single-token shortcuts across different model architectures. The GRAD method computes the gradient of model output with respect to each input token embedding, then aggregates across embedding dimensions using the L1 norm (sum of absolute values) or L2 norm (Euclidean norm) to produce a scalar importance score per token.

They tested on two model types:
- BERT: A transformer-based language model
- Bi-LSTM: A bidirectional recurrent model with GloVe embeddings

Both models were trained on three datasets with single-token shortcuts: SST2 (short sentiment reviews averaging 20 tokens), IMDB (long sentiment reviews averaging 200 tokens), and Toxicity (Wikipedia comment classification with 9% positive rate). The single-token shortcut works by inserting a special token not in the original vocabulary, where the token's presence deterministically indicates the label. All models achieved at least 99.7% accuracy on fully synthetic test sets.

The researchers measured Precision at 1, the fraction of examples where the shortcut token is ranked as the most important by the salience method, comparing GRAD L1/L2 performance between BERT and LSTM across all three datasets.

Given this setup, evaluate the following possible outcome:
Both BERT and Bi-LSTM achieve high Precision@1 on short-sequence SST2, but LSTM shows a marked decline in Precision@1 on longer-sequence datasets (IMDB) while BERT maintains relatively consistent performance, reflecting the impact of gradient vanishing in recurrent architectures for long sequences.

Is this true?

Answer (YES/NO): NO